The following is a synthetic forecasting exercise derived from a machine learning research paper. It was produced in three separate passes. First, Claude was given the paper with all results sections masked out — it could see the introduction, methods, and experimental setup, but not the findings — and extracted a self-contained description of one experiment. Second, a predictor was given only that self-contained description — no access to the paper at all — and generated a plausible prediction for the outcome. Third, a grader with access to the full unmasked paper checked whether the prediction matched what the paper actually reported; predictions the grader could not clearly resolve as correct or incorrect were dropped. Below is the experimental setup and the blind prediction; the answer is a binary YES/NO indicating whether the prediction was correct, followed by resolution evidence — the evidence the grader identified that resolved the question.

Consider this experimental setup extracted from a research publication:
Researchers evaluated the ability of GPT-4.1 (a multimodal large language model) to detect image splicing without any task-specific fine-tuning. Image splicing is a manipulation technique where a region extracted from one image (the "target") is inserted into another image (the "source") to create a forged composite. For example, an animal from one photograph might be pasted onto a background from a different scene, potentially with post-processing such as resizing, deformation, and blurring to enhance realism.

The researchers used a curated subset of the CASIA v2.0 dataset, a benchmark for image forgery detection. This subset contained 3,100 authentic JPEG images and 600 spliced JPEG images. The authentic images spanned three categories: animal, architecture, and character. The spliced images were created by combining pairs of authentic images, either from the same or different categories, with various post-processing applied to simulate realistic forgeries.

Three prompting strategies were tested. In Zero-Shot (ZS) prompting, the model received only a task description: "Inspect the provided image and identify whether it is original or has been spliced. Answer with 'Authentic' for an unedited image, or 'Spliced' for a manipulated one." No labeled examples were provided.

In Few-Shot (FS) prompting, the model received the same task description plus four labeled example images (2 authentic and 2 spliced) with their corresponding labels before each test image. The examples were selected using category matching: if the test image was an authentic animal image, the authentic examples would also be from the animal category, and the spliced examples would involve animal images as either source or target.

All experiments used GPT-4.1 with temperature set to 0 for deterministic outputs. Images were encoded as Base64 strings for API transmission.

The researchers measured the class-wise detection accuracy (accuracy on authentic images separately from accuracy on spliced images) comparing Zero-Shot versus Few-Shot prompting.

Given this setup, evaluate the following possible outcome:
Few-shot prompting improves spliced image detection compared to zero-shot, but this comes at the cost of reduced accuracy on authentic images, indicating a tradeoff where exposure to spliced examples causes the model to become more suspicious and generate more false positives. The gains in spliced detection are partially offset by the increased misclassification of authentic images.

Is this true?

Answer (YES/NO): NO